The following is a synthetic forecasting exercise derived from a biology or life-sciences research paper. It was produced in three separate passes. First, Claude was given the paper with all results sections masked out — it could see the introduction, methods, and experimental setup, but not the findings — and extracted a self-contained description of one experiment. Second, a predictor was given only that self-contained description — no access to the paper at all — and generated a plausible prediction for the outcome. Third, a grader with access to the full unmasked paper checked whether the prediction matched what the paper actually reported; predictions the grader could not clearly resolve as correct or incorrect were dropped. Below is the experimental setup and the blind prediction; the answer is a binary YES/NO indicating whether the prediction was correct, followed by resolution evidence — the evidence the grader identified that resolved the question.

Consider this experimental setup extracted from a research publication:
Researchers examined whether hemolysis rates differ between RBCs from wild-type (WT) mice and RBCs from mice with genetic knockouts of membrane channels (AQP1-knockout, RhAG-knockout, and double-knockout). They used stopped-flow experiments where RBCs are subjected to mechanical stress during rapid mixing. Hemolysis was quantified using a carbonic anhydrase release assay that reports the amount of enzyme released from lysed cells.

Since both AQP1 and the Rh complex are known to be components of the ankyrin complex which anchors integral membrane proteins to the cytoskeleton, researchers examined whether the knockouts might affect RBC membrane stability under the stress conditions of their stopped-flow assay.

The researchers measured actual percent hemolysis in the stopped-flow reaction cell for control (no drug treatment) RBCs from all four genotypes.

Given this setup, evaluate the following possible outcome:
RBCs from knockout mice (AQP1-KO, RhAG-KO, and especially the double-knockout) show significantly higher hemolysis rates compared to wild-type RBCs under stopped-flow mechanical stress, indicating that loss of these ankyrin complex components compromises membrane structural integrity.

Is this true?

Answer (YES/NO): NO